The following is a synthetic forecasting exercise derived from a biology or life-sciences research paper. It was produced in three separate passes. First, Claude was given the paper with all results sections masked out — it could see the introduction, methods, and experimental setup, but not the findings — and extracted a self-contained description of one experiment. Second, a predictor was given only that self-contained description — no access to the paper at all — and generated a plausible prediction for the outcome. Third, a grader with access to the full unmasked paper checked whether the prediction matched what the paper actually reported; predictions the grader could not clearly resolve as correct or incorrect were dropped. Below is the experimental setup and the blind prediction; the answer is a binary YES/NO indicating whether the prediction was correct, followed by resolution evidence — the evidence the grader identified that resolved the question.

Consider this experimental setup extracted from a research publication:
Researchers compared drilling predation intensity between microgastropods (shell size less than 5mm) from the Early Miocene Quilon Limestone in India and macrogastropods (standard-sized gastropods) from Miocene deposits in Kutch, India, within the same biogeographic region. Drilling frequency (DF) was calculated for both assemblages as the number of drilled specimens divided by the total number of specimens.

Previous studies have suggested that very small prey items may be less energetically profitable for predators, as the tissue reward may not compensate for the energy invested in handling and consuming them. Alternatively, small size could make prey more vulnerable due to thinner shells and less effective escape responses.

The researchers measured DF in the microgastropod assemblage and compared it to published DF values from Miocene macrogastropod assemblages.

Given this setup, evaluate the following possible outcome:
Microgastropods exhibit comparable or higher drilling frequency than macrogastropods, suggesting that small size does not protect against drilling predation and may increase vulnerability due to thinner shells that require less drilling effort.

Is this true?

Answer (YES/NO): NO